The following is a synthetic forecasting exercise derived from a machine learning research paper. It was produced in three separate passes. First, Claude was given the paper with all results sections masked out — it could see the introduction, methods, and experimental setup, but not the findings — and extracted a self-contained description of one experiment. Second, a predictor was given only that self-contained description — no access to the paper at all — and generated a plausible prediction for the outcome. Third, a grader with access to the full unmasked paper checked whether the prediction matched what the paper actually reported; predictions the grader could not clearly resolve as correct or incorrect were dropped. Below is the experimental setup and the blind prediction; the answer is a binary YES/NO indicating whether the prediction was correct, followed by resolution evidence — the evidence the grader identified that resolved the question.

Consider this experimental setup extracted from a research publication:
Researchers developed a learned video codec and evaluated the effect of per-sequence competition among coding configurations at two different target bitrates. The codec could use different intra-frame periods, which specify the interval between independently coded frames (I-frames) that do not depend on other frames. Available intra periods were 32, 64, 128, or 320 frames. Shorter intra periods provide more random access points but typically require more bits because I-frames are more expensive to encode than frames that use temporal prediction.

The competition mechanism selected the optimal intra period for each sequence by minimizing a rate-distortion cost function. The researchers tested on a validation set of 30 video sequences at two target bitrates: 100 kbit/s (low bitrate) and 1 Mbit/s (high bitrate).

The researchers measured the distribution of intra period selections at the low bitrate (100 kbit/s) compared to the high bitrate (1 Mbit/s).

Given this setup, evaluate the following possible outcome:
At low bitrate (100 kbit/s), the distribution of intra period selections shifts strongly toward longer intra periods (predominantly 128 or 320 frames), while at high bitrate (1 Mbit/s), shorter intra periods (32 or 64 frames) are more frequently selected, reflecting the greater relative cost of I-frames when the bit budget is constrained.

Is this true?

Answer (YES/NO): NO